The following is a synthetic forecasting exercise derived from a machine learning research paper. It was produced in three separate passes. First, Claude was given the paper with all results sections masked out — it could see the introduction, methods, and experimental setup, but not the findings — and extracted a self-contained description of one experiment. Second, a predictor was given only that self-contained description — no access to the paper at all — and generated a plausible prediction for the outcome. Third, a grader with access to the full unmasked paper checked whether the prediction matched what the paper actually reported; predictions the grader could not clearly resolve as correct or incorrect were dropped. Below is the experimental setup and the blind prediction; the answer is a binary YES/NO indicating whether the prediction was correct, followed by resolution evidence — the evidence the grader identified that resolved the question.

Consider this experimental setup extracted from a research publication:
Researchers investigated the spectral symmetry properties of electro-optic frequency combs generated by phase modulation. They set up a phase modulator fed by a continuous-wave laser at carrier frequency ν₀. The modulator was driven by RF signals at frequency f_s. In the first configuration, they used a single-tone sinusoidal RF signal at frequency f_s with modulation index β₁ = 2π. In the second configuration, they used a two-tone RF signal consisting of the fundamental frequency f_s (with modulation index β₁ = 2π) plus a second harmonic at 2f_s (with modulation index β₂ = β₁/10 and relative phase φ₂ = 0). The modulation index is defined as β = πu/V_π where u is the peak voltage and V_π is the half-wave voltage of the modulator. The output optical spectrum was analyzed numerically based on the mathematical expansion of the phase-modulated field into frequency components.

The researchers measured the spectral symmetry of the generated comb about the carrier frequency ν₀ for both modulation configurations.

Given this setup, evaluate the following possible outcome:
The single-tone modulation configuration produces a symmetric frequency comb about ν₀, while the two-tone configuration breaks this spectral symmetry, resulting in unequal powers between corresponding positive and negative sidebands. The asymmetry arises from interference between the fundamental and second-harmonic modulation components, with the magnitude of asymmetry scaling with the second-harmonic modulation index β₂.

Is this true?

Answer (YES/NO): YES